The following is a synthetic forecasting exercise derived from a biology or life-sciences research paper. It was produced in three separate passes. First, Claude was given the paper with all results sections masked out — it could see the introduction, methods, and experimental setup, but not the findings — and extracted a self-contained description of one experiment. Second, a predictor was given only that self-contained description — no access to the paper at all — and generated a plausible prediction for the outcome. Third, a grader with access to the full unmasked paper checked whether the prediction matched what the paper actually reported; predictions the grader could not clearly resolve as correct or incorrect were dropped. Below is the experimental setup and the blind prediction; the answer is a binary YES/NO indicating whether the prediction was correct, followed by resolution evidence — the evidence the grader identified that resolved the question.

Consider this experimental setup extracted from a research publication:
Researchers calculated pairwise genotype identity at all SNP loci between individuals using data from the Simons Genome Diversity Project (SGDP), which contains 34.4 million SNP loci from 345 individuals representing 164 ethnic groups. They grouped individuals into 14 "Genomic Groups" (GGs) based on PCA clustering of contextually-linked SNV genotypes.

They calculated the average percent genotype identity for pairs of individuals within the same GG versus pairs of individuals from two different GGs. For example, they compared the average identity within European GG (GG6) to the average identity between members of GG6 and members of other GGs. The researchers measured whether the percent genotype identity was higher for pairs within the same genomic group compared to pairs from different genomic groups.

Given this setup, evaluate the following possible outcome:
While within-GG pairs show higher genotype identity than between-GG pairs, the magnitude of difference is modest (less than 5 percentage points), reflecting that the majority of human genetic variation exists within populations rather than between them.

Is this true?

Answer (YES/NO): YES